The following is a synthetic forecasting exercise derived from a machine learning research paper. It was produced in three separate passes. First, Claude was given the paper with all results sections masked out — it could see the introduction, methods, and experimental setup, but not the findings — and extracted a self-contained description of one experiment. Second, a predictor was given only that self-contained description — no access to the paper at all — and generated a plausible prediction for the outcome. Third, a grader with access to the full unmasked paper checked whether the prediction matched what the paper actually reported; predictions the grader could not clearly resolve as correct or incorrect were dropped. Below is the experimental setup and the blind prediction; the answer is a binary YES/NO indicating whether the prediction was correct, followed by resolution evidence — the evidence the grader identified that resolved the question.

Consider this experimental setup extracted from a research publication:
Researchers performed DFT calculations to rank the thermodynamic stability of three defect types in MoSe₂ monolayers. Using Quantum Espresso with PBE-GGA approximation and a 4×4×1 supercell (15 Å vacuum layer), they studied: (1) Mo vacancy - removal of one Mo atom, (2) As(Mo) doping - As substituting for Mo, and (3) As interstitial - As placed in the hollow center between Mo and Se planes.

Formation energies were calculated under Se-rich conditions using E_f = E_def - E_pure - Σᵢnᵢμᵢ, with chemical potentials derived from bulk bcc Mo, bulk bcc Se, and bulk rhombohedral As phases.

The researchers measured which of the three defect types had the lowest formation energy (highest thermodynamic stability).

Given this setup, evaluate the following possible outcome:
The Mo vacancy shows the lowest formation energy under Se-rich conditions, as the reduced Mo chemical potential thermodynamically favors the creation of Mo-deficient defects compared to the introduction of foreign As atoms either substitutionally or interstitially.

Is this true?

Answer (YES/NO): NO